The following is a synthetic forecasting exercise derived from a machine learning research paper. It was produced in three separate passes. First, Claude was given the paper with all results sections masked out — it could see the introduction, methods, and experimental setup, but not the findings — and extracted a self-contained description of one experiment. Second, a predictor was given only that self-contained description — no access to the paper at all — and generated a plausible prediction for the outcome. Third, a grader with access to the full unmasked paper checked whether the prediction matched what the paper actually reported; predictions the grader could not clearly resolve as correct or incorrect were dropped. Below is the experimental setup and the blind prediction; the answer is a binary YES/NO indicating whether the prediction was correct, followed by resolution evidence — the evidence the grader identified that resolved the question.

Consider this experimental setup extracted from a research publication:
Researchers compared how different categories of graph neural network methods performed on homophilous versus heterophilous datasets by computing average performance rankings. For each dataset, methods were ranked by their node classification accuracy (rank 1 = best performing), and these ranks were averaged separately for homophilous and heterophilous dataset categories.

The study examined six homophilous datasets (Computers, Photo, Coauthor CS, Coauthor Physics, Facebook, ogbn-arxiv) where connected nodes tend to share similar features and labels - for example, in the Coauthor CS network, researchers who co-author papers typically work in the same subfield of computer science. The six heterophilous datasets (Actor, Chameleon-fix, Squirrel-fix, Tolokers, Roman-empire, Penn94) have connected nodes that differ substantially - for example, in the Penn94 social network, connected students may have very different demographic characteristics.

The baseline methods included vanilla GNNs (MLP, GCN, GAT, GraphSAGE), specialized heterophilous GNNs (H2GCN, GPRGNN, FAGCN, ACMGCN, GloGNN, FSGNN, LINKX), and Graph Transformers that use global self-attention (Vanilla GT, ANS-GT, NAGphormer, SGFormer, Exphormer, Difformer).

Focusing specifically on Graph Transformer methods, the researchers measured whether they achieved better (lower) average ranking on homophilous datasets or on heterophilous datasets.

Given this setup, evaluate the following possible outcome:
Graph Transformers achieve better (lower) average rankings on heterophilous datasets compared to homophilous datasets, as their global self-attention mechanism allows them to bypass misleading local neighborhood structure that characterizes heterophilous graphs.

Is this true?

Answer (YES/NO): NO